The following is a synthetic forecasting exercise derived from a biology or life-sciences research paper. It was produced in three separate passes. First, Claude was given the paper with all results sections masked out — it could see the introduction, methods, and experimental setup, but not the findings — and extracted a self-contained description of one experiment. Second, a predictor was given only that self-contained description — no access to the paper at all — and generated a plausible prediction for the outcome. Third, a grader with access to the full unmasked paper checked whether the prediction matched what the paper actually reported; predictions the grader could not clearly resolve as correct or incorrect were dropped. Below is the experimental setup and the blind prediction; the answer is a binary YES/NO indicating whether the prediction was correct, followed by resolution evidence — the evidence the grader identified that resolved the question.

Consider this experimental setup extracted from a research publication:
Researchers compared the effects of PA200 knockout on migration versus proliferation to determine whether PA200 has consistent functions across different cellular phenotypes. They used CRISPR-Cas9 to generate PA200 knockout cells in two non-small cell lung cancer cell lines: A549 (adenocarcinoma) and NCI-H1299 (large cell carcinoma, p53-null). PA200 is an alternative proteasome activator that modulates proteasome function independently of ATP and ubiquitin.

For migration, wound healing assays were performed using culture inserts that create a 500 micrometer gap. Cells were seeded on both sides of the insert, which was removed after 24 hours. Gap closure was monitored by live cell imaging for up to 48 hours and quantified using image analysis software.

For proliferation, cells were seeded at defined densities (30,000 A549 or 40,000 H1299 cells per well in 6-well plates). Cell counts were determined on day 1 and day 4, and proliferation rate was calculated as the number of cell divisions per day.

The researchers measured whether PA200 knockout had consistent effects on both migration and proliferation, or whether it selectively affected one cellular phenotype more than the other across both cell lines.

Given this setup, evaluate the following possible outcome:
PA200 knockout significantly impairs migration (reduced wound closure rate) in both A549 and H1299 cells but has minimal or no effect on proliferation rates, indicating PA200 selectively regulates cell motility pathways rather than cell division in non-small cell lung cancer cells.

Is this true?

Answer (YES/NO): YES